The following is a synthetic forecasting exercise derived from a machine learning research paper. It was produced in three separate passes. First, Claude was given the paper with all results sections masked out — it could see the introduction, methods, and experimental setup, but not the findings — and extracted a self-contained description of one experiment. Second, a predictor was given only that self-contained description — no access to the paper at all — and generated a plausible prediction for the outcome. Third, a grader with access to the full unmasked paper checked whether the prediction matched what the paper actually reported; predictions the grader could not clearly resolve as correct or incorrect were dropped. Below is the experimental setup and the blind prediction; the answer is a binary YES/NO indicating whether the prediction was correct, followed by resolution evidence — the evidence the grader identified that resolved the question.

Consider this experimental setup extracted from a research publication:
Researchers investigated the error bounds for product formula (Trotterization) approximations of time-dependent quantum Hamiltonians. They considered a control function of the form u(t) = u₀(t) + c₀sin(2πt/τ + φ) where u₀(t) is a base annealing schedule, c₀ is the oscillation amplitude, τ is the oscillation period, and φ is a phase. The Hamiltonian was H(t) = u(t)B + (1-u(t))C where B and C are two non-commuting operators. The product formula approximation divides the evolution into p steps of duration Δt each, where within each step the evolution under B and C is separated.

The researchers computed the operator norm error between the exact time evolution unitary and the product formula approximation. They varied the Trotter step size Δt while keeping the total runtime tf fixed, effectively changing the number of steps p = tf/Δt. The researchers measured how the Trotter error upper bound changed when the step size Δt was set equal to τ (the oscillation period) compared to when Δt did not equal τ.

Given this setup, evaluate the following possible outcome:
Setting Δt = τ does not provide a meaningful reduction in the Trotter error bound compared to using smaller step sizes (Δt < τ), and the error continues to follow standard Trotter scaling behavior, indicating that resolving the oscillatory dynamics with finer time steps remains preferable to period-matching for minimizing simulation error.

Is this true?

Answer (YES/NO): NO